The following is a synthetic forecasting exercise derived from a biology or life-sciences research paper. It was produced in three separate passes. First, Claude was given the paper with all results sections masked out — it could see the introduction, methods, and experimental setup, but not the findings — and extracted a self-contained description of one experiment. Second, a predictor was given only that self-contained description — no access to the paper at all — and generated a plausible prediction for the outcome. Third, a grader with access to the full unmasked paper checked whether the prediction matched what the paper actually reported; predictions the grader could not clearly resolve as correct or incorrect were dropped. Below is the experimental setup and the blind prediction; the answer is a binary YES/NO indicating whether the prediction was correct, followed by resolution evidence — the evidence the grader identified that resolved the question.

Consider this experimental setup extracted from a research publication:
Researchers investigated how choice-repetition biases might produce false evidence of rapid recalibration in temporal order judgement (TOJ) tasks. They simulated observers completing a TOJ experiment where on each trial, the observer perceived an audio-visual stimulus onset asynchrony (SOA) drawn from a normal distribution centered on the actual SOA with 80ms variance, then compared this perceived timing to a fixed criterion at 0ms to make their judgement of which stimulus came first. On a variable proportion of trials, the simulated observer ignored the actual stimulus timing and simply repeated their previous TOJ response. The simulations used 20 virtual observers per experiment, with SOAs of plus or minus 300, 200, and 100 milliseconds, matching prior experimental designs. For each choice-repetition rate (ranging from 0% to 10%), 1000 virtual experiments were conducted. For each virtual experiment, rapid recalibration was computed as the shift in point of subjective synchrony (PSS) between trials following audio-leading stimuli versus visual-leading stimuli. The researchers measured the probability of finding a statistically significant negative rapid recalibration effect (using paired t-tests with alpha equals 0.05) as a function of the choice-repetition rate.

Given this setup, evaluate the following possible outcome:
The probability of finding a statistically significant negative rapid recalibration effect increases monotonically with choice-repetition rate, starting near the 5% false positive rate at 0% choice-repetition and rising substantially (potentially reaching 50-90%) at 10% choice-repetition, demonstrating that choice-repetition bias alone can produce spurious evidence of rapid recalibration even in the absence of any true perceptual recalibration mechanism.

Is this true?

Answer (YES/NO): YES